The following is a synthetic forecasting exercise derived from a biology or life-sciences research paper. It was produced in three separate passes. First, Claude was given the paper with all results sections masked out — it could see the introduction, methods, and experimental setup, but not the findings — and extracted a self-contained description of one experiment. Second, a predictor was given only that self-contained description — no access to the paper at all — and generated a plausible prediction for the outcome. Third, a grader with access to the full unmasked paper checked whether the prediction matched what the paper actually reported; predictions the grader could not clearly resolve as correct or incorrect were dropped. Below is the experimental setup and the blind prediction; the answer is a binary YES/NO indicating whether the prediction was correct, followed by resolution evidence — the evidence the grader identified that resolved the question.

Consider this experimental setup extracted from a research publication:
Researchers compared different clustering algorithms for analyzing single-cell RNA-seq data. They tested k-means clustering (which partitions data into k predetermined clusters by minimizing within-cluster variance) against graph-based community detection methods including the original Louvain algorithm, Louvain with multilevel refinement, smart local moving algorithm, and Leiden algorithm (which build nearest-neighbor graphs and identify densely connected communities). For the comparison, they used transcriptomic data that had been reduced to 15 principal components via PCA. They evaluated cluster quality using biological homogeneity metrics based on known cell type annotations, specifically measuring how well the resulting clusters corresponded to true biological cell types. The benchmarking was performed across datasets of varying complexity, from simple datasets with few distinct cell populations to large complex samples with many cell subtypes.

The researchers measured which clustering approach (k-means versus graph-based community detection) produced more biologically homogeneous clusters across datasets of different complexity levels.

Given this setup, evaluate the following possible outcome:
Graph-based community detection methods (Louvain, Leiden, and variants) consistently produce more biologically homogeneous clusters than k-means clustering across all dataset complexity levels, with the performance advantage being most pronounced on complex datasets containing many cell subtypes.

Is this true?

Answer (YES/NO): NO